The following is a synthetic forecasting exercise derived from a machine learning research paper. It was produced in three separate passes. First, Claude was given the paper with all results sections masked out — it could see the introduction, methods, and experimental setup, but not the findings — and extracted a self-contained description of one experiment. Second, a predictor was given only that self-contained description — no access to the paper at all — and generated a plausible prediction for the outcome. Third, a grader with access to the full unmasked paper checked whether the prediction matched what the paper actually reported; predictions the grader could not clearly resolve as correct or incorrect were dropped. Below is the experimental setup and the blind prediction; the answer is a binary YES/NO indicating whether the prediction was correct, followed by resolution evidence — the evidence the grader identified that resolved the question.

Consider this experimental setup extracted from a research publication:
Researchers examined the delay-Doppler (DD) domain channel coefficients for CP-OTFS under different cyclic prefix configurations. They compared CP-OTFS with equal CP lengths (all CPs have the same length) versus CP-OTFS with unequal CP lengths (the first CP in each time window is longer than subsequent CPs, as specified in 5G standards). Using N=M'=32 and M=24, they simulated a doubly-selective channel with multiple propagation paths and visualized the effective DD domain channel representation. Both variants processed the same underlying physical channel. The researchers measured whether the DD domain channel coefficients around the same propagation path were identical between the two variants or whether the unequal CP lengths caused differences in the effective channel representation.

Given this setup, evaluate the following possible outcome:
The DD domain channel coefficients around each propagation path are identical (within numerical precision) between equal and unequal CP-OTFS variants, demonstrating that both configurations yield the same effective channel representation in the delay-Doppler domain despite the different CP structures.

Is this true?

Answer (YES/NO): NO